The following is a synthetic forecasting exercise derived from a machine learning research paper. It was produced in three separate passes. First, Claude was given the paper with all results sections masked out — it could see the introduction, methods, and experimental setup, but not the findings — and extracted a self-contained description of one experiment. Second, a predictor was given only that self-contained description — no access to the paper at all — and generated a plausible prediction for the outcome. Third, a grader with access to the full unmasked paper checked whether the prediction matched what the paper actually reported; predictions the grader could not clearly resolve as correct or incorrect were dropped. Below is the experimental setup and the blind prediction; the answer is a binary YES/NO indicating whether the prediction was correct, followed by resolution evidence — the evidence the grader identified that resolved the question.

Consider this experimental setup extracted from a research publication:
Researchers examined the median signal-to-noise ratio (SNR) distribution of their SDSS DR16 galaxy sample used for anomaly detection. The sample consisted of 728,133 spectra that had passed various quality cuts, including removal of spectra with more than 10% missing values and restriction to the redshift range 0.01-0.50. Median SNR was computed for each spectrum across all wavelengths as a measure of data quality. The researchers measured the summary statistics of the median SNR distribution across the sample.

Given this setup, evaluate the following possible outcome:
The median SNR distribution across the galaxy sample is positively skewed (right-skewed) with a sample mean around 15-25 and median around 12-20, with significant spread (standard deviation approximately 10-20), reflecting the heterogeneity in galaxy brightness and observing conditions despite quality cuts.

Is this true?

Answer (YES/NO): NO